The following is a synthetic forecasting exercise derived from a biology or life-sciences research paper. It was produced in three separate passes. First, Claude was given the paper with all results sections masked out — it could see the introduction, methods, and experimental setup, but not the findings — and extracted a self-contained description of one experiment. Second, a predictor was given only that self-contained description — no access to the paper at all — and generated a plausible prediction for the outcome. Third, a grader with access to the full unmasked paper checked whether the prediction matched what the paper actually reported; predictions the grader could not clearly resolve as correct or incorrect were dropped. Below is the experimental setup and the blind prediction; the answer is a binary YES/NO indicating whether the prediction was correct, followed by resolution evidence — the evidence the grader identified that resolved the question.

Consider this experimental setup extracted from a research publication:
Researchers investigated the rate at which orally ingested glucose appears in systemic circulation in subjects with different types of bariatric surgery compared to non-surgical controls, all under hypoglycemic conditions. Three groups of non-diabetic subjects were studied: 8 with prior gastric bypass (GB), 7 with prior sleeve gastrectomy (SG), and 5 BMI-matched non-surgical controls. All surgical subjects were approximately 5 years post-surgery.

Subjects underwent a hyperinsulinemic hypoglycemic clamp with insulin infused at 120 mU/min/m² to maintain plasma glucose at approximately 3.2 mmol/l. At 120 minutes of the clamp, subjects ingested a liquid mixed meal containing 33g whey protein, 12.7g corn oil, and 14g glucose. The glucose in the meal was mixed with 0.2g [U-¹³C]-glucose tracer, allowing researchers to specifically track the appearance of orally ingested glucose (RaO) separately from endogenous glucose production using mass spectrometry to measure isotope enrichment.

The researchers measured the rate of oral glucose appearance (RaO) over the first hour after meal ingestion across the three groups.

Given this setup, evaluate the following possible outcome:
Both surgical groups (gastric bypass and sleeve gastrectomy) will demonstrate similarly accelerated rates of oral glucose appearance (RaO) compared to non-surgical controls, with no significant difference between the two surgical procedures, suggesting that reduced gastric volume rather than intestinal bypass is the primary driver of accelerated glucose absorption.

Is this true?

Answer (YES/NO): NO